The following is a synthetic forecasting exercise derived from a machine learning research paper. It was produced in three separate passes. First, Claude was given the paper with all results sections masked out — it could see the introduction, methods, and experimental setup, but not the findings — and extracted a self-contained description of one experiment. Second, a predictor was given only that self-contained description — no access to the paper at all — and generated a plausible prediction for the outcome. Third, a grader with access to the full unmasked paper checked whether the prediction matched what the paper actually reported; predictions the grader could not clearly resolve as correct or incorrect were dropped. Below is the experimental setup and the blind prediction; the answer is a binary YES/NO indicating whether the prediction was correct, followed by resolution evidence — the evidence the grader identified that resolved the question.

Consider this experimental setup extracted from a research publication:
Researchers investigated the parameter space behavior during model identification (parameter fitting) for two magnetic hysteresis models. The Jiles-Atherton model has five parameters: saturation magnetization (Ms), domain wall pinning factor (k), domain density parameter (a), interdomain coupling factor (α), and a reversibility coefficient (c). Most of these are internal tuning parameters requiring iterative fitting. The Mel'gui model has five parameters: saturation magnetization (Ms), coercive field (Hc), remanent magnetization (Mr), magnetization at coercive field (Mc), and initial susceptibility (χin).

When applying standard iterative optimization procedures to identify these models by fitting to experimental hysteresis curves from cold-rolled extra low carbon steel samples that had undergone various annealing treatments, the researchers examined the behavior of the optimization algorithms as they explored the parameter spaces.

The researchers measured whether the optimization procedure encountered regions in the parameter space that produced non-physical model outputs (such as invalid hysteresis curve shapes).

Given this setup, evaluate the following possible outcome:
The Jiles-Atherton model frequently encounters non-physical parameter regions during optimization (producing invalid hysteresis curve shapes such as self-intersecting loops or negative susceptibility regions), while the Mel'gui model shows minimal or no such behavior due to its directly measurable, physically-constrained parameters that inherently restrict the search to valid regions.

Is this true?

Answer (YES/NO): NO